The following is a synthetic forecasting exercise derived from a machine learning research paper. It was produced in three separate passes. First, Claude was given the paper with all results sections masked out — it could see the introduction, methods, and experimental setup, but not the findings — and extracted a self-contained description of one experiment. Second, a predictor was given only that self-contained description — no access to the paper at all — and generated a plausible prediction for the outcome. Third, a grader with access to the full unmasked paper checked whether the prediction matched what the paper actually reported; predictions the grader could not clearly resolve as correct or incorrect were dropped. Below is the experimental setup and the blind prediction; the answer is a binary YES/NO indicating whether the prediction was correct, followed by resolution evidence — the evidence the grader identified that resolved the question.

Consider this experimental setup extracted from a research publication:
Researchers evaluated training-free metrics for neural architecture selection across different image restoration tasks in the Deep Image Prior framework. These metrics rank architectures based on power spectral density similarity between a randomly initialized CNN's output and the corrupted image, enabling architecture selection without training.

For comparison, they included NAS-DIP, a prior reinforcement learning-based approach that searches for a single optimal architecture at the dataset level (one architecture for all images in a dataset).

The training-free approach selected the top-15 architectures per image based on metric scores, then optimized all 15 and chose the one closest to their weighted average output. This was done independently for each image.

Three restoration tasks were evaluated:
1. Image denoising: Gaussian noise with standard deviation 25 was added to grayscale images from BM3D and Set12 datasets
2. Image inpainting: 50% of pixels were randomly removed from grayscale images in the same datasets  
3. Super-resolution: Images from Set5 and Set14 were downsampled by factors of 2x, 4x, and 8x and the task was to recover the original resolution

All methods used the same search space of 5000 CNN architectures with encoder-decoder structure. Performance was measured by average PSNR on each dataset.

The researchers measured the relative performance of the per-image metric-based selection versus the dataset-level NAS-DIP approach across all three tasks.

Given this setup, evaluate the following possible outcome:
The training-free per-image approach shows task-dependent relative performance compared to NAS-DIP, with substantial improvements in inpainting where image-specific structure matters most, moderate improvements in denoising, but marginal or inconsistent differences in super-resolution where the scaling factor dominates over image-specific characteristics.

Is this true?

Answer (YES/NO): NO